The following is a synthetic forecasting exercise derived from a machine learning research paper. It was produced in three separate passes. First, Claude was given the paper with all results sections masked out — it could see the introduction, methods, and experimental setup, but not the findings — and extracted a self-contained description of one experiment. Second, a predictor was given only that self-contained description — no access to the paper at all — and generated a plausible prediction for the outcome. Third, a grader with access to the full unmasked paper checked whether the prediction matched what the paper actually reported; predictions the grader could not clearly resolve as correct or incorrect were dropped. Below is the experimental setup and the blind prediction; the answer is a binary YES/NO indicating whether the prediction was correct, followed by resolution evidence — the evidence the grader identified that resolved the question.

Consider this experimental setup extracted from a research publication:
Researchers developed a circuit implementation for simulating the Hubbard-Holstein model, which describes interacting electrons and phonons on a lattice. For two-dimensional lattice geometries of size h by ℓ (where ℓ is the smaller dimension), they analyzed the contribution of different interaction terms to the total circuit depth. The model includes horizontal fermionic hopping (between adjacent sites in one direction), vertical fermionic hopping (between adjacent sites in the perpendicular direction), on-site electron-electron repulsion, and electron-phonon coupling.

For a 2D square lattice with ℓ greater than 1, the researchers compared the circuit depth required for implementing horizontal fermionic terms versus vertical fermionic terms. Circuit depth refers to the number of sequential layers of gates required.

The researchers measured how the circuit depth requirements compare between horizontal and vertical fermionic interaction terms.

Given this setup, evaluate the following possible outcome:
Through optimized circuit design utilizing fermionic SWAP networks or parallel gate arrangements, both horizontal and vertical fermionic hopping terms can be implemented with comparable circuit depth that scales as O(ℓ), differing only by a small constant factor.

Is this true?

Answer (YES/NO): NO